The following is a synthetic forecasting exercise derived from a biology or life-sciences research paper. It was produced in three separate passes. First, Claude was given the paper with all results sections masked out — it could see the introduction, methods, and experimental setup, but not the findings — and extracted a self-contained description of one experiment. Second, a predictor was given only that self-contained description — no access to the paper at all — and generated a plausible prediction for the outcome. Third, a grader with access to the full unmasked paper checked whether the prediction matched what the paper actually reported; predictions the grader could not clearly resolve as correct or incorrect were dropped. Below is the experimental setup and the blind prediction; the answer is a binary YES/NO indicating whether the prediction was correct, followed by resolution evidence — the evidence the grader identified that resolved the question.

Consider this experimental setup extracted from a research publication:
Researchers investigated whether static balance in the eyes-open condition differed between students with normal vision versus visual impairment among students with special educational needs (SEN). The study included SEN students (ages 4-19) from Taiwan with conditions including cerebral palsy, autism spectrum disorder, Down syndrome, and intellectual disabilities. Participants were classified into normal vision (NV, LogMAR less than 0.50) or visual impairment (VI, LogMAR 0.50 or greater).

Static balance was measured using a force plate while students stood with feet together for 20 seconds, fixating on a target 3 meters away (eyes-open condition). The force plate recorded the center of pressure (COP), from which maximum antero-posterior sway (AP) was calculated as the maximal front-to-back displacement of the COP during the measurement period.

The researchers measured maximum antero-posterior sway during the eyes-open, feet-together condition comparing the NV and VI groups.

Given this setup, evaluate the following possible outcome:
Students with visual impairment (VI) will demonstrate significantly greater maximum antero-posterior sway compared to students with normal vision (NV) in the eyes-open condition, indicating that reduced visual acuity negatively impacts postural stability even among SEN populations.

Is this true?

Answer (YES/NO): NO